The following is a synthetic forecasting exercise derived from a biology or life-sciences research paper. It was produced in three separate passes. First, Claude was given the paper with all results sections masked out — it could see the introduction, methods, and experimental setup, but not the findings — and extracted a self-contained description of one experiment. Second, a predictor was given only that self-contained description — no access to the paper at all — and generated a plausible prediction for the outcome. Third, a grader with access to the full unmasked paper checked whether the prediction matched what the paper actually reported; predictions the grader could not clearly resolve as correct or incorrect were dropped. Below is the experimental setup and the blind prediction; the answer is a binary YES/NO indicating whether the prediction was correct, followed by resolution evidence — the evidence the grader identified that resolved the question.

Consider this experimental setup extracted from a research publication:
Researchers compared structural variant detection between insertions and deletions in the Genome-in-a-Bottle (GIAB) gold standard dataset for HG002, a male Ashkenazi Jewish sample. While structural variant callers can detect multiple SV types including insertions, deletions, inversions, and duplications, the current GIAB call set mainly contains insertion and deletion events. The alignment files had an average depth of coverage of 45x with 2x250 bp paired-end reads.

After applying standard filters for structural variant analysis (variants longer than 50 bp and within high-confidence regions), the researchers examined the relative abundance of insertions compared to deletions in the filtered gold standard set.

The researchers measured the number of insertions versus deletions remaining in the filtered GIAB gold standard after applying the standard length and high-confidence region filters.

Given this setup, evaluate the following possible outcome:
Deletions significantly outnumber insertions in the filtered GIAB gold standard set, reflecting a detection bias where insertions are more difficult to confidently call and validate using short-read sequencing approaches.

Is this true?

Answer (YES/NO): NO